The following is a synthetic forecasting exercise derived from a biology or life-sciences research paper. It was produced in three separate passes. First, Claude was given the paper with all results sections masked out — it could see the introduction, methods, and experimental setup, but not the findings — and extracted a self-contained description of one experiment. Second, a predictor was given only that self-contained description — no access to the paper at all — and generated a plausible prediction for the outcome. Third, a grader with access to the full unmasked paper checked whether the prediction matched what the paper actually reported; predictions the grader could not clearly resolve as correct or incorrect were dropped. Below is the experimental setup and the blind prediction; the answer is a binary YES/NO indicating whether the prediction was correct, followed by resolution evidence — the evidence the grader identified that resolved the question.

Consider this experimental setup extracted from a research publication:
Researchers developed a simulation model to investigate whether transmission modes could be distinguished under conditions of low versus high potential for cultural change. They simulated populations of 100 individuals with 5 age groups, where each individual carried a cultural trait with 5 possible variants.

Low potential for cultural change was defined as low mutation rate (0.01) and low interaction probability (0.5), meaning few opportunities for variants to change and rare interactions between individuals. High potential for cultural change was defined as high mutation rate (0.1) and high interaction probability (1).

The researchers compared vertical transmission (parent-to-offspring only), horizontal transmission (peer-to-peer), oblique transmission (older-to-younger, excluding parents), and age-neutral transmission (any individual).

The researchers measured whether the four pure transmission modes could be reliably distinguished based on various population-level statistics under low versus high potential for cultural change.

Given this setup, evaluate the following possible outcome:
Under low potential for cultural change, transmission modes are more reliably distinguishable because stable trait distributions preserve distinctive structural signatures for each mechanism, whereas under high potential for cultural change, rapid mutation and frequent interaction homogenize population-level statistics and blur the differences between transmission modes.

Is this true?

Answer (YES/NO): NO